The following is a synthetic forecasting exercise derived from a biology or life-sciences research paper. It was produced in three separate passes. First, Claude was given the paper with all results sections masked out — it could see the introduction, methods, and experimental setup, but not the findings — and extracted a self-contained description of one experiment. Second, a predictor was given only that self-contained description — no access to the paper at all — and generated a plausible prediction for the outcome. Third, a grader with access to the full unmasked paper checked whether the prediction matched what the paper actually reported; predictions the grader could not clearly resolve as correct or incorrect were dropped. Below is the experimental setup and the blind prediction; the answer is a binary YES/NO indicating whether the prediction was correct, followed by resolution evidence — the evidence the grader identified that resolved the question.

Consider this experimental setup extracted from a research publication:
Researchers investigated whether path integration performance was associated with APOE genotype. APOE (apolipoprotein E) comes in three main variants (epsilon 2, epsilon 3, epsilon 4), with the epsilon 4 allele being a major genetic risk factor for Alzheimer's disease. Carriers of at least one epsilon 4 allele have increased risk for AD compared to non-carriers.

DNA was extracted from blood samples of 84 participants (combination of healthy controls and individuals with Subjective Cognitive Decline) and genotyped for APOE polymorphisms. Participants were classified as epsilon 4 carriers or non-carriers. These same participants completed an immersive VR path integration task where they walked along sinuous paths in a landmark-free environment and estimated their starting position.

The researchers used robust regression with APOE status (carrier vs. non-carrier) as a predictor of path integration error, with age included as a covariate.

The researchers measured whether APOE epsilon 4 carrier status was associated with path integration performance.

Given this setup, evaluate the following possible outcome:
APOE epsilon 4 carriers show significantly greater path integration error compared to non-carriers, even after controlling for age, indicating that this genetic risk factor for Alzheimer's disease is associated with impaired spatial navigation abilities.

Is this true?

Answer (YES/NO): NO